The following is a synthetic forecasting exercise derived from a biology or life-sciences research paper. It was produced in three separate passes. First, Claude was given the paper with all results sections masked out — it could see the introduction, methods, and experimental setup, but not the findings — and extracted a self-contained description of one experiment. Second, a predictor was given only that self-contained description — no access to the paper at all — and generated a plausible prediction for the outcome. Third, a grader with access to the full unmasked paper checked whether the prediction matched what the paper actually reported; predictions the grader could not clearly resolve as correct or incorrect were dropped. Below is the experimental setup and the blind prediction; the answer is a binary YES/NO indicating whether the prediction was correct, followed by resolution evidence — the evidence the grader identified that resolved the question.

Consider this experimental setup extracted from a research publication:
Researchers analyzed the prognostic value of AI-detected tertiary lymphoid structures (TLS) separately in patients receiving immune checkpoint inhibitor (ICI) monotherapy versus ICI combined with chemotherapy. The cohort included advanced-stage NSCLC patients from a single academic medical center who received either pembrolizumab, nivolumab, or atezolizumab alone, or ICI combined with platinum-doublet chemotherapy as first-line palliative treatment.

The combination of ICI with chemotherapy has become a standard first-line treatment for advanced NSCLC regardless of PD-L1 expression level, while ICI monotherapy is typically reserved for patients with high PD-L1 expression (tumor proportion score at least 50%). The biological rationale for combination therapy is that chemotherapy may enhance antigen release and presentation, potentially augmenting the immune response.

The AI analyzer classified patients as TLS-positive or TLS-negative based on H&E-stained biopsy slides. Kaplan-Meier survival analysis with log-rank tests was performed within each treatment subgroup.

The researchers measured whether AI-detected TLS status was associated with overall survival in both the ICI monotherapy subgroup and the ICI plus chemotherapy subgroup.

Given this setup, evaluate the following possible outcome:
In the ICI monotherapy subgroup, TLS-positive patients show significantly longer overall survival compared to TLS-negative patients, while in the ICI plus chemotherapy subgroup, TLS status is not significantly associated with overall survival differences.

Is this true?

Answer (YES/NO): NO